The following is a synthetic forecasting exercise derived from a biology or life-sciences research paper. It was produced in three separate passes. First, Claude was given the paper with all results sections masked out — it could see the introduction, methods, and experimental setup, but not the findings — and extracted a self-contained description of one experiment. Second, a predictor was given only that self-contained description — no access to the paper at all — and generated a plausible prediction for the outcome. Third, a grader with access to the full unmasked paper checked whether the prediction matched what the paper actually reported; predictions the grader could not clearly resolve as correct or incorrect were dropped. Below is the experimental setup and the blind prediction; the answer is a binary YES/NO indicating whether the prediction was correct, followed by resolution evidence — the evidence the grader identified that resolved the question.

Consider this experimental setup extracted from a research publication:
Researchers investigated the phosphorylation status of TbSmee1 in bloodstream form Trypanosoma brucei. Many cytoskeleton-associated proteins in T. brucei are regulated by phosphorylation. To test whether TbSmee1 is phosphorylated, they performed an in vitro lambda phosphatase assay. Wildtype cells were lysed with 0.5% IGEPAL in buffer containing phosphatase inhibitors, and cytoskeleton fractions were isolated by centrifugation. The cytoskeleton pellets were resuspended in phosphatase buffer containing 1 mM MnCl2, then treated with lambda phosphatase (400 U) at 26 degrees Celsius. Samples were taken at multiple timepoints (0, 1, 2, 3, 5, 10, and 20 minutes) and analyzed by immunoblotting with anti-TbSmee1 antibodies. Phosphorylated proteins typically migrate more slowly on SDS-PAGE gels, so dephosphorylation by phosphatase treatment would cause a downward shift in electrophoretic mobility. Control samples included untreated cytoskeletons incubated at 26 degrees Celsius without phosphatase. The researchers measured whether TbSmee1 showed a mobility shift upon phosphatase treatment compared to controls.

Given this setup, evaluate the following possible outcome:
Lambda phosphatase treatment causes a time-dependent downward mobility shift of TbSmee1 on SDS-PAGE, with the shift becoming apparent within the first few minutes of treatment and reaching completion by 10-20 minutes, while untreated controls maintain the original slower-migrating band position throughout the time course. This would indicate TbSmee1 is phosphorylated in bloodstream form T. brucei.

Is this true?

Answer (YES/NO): YES